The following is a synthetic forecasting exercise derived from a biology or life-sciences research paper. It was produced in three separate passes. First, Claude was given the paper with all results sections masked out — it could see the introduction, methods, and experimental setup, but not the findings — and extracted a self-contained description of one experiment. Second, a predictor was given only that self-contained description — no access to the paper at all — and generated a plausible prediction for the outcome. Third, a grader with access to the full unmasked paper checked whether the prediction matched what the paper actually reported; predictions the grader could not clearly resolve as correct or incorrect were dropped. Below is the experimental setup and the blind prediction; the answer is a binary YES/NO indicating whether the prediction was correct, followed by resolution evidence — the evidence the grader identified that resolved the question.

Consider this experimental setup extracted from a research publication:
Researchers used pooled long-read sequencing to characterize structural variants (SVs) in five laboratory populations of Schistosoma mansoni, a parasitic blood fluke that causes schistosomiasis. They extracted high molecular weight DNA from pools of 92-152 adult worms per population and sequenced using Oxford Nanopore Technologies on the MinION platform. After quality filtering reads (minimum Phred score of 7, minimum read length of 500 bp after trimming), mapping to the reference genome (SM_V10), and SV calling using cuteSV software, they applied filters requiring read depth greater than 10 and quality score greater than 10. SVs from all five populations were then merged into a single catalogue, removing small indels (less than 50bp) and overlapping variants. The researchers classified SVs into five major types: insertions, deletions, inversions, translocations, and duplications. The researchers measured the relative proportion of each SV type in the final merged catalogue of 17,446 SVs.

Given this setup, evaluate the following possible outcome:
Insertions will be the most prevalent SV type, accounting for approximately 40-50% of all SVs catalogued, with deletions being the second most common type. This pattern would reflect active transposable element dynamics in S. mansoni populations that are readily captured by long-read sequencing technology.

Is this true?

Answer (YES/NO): NO